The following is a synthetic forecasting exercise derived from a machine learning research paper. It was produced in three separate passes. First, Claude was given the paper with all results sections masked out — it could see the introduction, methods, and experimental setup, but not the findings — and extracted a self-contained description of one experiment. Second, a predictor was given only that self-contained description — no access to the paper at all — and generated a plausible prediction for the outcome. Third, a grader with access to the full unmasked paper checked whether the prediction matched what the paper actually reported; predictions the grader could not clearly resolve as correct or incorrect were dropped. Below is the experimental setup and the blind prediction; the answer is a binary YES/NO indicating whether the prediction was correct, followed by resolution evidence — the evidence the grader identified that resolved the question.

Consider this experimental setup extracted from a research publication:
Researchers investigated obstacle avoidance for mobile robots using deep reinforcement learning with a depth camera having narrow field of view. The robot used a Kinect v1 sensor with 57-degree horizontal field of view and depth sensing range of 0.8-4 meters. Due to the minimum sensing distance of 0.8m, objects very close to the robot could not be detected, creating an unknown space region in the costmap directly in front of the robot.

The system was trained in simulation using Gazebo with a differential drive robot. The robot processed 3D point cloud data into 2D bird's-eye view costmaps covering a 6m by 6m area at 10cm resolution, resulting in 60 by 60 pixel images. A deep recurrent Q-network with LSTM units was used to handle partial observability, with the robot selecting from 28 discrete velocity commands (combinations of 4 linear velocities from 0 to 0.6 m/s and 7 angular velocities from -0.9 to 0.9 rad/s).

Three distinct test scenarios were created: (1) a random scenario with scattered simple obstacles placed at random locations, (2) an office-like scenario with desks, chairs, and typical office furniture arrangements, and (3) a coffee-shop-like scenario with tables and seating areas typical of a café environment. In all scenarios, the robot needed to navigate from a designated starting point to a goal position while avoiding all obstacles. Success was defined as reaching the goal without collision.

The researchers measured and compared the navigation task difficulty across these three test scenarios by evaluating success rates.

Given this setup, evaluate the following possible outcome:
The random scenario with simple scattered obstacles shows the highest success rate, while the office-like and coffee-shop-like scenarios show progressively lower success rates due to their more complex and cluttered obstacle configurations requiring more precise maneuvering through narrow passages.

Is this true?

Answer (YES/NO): YES